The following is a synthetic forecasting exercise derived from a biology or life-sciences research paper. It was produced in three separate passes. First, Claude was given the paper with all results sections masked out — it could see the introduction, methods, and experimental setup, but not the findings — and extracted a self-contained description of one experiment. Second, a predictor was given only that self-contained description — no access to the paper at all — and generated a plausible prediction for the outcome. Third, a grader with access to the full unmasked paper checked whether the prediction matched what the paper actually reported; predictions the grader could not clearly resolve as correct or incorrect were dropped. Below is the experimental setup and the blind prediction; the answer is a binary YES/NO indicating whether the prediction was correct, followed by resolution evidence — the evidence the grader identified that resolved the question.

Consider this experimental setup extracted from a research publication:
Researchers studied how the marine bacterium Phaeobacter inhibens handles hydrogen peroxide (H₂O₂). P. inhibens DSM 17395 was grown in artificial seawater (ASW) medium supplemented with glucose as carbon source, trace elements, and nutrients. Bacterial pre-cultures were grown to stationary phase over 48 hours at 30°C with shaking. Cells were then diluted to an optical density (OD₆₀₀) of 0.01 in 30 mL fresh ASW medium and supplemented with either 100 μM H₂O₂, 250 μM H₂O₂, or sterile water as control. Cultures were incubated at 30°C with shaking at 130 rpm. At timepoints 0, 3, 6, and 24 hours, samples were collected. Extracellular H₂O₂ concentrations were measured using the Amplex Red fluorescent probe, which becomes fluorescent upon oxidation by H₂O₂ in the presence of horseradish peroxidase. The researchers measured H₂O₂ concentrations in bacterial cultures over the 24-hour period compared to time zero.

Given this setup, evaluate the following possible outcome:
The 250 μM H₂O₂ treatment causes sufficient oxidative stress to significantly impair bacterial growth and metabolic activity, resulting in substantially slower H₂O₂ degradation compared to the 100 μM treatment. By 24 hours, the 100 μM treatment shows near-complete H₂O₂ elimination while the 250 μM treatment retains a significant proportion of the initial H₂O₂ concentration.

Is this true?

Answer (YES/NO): NO